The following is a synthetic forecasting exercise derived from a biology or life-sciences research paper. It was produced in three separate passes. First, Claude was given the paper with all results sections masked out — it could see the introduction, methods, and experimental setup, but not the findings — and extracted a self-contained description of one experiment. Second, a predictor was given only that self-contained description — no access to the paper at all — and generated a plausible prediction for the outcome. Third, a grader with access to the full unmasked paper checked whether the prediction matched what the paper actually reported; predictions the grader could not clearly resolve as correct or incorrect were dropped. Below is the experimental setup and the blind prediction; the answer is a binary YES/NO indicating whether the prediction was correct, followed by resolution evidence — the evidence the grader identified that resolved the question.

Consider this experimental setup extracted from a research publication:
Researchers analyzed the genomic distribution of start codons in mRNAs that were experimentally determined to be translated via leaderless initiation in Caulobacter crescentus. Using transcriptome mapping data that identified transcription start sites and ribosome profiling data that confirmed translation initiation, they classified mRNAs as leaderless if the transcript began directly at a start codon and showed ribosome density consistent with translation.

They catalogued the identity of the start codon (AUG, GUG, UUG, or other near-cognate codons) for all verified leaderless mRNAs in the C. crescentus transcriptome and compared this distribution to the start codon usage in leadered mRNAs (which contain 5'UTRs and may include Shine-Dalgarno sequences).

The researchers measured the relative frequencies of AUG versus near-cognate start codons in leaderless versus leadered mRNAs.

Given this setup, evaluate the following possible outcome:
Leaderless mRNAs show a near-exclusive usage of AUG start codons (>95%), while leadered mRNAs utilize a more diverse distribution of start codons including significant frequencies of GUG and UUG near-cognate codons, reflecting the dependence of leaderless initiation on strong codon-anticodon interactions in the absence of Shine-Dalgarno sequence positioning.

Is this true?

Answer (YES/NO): YES